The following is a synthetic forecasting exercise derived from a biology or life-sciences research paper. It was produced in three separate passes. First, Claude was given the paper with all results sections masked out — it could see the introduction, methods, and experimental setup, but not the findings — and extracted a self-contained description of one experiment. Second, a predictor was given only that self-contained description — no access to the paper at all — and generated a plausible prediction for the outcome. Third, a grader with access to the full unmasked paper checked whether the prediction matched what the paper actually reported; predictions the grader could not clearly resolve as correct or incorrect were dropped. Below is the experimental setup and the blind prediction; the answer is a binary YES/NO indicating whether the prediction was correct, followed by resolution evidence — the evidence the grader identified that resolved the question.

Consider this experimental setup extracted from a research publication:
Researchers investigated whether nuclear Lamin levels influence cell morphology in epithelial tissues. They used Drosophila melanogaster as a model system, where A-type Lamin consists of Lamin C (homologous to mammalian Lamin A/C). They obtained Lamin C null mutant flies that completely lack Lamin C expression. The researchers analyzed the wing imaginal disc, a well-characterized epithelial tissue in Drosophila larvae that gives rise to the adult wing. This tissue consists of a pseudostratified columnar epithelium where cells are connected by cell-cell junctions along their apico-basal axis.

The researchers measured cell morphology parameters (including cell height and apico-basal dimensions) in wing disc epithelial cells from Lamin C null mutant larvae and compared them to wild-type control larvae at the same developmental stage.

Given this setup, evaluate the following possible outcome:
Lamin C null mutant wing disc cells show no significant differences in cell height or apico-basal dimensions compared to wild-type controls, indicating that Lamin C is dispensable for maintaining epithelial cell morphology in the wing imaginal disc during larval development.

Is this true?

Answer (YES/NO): YES